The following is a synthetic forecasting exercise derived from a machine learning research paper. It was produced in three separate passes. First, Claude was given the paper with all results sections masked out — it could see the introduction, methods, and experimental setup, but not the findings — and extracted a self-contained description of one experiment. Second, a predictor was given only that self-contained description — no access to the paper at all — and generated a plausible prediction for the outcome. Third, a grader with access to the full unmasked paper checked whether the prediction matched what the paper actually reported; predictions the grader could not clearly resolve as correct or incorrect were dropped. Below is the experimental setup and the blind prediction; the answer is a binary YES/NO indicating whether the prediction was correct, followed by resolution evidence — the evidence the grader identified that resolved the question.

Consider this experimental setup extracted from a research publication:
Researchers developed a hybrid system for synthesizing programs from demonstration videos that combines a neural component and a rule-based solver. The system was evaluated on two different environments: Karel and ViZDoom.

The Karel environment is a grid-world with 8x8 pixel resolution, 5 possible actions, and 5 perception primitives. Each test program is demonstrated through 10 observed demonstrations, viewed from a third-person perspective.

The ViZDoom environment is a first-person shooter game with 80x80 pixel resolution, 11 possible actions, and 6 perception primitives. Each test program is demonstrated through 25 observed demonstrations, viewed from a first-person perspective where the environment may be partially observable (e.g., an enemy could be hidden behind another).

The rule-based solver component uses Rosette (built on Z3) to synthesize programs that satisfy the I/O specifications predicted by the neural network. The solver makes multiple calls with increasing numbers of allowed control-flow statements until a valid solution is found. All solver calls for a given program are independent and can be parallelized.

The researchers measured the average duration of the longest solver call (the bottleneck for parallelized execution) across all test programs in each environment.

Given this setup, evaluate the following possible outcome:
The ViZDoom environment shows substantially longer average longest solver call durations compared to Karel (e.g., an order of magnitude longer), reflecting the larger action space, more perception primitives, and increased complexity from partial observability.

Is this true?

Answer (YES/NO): NO